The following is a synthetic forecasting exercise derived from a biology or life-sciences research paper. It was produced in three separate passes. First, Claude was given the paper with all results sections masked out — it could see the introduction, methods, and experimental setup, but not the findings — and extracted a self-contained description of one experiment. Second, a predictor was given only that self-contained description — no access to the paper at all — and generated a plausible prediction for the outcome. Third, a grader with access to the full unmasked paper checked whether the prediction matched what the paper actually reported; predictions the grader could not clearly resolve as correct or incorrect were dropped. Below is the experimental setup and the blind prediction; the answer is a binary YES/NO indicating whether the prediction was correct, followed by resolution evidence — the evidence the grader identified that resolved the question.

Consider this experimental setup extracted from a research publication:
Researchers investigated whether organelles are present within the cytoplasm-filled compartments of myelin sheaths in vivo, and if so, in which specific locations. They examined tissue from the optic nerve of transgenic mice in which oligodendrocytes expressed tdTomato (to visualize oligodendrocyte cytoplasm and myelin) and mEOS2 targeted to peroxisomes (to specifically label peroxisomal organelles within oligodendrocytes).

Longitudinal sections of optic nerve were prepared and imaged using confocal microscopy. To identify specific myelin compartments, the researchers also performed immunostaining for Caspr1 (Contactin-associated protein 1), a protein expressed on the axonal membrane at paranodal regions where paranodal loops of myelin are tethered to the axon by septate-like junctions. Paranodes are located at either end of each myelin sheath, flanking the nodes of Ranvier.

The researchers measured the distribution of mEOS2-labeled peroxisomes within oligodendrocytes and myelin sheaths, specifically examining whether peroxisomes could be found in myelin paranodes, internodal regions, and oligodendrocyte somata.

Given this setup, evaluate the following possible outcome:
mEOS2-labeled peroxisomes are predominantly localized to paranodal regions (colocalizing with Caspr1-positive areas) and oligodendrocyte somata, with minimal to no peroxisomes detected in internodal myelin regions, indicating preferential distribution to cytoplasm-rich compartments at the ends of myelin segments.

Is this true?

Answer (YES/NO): NO